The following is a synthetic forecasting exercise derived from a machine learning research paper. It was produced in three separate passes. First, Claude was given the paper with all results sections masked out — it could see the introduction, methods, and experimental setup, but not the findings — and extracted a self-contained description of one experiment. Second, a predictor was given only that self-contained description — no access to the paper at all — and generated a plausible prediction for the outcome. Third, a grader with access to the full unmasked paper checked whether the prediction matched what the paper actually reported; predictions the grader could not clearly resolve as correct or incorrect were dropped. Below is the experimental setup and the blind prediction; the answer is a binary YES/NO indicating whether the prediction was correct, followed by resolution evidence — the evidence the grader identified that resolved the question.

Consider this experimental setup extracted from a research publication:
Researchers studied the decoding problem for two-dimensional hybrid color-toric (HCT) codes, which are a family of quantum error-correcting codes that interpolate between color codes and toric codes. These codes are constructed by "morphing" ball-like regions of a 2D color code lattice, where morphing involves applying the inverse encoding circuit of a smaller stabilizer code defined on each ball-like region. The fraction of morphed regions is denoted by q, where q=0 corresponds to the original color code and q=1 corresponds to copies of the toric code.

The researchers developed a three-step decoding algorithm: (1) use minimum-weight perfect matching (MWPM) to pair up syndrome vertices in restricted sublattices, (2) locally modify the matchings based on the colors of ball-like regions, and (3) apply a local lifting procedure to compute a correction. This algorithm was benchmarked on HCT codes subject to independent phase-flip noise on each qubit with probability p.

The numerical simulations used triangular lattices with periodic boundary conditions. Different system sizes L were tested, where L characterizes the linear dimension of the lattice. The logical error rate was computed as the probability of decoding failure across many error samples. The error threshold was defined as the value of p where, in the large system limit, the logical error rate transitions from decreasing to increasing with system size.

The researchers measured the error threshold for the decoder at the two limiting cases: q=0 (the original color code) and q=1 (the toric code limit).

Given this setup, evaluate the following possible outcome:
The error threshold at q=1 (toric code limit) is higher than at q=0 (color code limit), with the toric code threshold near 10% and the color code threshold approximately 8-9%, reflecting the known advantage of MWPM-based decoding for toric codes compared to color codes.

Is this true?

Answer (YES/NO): YES